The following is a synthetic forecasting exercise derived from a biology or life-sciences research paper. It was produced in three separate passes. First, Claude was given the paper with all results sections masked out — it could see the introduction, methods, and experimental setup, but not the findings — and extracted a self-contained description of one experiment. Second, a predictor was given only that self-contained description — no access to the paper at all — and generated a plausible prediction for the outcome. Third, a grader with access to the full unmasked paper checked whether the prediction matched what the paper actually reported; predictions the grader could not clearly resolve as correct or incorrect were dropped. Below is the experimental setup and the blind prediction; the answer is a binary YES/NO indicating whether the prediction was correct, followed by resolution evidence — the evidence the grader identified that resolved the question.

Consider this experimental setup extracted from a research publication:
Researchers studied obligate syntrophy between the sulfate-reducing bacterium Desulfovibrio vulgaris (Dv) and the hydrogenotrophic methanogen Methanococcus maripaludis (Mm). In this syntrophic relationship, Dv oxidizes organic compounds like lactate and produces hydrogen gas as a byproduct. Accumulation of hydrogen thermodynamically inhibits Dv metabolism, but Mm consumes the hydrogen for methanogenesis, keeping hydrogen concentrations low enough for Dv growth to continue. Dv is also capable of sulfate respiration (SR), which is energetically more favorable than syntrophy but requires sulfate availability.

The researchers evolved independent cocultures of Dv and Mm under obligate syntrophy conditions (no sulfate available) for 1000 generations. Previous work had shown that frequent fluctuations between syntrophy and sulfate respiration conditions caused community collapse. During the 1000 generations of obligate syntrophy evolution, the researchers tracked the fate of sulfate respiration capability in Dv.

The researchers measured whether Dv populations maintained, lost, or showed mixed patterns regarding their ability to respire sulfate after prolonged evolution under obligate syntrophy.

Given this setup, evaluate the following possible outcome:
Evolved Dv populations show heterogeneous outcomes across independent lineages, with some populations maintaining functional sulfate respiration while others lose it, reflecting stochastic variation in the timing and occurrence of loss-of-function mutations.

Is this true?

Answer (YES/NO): NO